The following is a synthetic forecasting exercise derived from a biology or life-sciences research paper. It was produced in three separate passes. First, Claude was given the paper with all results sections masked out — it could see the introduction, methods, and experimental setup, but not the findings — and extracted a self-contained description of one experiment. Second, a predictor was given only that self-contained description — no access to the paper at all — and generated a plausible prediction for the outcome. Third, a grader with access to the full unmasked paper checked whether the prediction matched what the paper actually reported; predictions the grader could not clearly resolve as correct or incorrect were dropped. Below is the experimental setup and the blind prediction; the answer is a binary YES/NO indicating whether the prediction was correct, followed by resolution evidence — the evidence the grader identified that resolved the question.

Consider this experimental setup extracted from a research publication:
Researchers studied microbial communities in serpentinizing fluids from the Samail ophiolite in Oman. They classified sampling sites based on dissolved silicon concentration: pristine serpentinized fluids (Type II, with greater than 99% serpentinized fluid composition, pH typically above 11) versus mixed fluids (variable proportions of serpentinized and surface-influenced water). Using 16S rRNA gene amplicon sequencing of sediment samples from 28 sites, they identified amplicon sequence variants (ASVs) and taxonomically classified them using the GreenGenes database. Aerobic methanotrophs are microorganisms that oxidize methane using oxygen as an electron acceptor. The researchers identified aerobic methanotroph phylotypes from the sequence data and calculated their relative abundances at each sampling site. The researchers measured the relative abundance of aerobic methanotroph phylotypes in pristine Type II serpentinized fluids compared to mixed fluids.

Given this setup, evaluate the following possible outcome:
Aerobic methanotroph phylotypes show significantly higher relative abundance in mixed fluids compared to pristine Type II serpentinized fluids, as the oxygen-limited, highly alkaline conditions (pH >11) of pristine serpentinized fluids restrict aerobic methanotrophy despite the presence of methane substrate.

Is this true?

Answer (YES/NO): YES